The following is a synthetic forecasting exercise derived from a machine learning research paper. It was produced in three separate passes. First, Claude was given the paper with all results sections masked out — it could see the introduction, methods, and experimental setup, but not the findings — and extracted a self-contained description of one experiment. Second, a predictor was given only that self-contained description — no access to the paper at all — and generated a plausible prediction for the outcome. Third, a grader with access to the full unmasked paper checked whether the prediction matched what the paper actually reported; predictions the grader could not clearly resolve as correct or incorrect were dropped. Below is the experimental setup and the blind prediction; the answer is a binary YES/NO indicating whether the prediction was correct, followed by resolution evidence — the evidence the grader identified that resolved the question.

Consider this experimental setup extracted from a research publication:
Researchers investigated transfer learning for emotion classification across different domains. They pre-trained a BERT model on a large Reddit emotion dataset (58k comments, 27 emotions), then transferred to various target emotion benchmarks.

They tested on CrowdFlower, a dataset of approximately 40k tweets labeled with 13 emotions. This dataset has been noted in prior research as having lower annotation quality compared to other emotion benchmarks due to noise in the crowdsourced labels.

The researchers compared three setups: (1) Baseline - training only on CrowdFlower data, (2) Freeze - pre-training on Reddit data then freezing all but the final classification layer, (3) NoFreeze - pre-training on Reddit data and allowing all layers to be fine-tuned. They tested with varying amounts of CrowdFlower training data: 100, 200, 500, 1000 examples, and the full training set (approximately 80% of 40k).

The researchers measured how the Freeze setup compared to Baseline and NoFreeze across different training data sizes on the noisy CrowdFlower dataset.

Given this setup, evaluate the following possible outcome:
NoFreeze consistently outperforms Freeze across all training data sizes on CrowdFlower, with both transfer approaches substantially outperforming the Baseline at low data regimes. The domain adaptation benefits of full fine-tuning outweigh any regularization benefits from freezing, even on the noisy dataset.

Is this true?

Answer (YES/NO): NO